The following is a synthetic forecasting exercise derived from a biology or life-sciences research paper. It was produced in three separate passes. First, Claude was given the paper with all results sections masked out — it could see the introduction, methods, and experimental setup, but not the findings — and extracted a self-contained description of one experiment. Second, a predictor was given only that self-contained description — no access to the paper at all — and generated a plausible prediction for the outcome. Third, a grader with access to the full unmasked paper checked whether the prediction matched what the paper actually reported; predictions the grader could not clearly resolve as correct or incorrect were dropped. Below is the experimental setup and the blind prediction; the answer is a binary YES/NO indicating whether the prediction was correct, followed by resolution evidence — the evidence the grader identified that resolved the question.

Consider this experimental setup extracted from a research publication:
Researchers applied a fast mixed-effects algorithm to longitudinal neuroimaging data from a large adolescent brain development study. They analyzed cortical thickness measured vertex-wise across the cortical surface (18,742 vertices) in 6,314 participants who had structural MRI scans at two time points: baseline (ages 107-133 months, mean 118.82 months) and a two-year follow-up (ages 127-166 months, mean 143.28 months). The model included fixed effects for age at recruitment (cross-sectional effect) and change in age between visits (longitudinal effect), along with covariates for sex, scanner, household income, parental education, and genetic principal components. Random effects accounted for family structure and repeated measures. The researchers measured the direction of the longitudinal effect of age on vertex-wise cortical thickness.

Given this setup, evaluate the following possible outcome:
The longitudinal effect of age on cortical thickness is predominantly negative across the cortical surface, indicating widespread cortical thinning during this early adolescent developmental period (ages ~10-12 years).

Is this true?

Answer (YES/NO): YES